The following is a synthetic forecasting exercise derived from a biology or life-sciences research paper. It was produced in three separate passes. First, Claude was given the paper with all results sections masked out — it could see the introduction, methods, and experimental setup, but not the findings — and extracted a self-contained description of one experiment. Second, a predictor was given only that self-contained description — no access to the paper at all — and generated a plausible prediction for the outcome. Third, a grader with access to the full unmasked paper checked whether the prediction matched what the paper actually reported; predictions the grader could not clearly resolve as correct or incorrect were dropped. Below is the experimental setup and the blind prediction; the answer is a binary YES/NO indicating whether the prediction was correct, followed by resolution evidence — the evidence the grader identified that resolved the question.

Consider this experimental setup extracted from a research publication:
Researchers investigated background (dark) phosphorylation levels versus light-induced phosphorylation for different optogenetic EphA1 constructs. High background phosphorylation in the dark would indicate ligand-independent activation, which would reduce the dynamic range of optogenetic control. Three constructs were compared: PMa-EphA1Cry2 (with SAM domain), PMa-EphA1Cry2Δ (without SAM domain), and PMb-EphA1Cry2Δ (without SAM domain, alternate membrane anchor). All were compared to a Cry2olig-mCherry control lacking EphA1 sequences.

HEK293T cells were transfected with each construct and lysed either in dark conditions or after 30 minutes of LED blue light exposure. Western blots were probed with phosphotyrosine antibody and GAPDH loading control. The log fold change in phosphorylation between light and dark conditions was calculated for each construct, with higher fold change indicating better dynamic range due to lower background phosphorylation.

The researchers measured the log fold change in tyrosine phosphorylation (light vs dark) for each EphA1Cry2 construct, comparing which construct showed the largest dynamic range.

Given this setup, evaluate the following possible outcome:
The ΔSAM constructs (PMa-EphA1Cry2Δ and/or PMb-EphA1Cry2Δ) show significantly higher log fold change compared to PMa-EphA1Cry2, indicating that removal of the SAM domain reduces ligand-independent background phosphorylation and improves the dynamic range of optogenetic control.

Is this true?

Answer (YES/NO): YES